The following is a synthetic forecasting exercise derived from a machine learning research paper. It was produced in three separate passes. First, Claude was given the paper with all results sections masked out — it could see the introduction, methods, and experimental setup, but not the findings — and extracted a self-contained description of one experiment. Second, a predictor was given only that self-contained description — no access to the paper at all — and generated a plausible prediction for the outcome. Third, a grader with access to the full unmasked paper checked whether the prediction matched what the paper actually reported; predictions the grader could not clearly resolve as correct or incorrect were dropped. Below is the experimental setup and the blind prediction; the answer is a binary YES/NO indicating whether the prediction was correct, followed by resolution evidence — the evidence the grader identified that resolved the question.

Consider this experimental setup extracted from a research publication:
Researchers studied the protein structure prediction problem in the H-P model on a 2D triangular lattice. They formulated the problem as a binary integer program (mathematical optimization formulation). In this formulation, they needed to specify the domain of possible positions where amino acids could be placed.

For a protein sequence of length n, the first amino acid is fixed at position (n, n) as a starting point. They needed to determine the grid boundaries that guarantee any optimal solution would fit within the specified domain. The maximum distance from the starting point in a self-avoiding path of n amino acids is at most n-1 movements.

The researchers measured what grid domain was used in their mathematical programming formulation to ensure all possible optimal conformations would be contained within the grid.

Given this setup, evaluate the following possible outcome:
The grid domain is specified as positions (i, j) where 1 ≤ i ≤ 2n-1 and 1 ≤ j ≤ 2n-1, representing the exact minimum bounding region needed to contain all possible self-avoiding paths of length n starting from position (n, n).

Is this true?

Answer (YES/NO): NO